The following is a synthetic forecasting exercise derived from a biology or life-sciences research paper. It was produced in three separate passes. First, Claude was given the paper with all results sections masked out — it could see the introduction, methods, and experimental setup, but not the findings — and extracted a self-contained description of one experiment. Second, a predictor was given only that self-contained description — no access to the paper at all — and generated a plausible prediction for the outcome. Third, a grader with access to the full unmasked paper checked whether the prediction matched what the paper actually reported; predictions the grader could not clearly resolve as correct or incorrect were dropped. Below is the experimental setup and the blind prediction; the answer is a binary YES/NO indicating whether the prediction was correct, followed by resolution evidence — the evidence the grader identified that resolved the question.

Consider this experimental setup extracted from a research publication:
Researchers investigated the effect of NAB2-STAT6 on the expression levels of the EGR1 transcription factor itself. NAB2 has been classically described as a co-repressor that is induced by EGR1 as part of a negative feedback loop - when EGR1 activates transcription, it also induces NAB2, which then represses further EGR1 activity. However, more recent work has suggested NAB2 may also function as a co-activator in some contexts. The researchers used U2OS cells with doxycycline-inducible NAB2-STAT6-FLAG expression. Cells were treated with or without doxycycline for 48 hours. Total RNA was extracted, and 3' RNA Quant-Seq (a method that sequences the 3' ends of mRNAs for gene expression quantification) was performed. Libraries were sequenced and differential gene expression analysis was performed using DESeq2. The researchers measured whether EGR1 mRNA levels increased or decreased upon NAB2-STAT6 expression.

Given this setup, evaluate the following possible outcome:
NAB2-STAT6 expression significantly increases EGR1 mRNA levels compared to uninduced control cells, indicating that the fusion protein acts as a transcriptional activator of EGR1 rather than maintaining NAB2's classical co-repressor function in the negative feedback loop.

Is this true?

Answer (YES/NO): YES